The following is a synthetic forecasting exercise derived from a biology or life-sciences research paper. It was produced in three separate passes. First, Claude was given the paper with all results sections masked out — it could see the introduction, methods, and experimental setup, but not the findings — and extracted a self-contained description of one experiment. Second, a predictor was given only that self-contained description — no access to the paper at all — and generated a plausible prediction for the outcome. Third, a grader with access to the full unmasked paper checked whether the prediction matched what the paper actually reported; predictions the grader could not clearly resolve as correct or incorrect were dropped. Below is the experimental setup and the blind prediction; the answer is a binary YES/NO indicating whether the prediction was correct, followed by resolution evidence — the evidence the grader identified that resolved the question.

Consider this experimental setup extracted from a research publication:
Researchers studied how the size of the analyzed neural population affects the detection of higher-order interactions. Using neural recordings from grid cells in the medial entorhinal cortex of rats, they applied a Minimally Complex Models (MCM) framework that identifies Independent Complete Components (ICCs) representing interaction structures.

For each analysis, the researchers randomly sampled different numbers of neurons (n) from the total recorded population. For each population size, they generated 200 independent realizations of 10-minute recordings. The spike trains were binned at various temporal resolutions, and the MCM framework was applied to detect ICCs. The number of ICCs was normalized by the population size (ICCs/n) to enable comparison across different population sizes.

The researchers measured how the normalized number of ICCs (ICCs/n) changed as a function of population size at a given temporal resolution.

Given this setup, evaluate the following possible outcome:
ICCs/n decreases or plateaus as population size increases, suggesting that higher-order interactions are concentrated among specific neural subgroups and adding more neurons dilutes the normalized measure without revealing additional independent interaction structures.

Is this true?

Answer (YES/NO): YES